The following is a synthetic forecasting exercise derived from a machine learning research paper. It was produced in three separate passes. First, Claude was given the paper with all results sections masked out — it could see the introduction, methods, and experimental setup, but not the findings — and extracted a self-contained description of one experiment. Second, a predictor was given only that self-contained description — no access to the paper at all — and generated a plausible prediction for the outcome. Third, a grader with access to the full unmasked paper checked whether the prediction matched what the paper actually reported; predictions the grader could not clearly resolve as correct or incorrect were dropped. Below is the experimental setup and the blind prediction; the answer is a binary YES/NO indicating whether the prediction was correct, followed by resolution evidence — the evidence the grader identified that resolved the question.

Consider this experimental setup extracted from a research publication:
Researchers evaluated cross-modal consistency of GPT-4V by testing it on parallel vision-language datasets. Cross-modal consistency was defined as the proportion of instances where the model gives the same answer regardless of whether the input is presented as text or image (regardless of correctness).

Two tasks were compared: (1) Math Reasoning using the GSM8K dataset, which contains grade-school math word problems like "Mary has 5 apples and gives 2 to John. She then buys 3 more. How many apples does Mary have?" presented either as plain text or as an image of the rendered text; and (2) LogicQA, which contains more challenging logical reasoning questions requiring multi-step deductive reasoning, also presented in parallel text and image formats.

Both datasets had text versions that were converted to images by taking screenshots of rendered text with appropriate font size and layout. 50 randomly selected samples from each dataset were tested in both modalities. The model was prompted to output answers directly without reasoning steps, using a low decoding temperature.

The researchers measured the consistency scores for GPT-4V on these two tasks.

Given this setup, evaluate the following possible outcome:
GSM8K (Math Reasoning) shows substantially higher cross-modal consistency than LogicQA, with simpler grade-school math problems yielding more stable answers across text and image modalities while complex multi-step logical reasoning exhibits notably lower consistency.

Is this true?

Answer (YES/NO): YES